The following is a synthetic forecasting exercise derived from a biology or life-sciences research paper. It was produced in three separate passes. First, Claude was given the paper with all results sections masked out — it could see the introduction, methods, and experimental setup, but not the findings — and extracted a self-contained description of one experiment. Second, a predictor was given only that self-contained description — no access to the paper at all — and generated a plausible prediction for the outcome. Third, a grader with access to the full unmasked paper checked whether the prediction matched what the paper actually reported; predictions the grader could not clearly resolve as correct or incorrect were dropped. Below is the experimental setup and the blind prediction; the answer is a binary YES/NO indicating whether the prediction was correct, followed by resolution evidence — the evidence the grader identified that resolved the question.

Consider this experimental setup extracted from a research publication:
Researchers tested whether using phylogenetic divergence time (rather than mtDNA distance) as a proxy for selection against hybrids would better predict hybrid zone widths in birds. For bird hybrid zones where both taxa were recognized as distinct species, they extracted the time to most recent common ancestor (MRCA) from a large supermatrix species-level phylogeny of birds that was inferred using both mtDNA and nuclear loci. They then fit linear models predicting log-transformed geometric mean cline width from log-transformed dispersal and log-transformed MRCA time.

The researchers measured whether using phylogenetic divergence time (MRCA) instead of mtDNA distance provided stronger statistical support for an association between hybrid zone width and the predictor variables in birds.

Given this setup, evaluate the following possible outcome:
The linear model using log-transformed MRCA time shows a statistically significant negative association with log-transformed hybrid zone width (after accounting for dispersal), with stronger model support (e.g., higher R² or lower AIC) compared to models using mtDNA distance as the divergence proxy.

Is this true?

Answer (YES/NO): NO